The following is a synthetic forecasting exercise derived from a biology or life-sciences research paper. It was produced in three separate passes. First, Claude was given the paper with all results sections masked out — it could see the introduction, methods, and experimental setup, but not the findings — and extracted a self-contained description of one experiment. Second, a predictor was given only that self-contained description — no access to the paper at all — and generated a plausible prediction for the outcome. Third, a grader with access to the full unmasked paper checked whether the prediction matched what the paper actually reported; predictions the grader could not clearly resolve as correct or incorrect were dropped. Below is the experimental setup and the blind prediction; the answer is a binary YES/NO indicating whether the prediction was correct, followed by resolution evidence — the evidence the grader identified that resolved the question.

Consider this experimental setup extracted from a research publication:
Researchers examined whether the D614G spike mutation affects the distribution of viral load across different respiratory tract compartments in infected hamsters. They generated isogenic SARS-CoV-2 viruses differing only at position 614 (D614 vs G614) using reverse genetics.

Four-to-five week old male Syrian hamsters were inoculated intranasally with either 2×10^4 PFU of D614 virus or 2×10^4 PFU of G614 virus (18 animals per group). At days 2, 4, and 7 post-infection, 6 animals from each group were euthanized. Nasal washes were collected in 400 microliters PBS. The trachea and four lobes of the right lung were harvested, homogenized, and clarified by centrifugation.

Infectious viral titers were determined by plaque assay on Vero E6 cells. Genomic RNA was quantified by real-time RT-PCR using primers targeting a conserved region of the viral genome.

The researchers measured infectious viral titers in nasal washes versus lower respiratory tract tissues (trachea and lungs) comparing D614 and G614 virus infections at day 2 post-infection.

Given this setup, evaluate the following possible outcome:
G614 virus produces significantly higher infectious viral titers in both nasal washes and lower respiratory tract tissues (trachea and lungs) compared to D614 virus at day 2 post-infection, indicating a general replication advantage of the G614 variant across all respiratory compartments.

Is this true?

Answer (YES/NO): NO